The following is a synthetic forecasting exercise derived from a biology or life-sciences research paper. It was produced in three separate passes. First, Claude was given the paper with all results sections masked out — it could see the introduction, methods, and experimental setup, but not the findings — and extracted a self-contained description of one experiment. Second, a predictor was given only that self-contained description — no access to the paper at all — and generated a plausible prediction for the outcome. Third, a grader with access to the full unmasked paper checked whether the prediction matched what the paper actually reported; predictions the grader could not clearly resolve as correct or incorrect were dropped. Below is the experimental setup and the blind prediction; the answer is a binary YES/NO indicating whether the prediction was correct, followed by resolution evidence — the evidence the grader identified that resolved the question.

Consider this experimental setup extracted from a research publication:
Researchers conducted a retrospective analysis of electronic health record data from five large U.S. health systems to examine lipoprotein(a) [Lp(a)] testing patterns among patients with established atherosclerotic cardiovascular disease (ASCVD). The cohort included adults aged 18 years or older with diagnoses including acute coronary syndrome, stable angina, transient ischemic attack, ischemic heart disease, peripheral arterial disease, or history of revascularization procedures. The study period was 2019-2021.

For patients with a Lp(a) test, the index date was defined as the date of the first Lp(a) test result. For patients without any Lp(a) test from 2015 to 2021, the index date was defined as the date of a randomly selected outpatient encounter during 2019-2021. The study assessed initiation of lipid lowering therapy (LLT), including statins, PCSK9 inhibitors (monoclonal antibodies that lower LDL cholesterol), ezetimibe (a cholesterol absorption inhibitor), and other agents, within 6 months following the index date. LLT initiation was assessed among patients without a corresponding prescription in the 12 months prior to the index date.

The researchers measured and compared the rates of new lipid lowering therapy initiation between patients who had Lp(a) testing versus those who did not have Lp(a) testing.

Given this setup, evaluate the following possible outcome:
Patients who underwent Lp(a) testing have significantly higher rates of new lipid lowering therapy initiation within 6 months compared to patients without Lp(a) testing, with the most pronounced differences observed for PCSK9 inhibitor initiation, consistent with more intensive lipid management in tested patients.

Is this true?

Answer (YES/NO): YES